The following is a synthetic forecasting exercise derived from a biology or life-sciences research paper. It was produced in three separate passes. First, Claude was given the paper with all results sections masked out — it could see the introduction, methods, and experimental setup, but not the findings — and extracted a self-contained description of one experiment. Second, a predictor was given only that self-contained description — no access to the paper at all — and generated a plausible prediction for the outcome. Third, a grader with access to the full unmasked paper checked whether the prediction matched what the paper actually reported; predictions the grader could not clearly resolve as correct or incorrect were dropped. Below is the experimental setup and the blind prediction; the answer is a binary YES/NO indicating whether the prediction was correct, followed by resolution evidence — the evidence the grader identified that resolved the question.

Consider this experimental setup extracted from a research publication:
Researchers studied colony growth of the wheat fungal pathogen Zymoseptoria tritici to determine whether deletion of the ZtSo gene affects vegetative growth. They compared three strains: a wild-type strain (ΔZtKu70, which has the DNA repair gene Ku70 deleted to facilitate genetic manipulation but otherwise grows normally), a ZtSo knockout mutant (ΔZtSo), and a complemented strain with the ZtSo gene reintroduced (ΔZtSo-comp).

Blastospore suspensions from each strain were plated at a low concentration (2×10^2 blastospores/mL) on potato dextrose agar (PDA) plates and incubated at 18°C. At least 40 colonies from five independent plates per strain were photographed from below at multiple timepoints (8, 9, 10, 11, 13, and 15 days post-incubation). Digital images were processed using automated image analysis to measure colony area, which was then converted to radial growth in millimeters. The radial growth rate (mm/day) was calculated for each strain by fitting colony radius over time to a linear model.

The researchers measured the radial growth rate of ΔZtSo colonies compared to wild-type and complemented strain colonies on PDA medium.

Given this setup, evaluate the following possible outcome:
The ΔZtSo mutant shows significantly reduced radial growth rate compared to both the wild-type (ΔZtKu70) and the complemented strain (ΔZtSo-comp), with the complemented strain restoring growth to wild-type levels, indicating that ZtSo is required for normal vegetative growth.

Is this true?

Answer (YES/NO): NO